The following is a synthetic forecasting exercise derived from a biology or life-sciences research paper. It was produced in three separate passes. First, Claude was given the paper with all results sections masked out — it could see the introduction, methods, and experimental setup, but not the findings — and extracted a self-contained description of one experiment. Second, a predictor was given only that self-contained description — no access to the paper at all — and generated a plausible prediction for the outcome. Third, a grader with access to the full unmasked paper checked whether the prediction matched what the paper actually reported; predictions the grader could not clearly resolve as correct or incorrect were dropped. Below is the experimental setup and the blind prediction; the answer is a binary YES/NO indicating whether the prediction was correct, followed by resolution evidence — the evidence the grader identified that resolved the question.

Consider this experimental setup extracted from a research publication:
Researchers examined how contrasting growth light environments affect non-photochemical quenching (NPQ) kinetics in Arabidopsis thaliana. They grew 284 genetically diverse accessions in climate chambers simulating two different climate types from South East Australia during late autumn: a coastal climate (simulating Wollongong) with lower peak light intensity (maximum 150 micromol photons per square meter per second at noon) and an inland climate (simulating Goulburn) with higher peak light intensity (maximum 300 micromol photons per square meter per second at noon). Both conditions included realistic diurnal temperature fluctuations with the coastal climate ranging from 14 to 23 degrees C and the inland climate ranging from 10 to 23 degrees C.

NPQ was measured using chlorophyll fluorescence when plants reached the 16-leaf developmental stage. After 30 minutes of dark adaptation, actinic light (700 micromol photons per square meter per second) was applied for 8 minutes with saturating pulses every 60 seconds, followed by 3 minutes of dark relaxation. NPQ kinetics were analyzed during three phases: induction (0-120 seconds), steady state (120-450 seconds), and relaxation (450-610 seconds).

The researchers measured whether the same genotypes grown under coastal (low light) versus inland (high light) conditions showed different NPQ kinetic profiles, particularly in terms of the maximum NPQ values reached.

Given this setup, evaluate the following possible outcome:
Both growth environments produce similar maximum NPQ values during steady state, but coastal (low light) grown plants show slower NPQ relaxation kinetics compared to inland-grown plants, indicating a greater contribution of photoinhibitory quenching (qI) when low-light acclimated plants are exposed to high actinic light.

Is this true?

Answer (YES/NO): NO